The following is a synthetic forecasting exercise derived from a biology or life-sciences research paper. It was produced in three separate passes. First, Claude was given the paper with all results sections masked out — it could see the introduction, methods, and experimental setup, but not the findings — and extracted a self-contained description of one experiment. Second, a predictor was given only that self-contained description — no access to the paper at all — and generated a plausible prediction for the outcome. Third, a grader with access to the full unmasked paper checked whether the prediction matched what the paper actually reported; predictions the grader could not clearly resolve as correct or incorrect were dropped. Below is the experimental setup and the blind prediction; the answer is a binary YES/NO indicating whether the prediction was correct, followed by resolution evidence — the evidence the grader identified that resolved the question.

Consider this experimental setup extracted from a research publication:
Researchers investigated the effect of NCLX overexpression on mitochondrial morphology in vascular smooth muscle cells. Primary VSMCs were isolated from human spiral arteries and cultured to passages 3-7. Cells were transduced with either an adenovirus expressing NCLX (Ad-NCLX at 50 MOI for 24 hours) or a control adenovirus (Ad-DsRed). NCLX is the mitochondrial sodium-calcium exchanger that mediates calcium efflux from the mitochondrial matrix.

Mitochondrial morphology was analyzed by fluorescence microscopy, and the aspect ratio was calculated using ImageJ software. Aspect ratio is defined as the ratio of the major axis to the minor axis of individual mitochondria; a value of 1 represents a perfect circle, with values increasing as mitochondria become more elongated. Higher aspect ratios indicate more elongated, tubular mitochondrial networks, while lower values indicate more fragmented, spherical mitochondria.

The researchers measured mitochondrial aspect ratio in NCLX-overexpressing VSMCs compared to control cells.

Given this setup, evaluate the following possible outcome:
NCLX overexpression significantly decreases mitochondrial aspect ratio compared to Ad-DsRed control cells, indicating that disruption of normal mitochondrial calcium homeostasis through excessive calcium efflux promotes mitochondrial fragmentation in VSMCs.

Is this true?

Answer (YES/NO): YES